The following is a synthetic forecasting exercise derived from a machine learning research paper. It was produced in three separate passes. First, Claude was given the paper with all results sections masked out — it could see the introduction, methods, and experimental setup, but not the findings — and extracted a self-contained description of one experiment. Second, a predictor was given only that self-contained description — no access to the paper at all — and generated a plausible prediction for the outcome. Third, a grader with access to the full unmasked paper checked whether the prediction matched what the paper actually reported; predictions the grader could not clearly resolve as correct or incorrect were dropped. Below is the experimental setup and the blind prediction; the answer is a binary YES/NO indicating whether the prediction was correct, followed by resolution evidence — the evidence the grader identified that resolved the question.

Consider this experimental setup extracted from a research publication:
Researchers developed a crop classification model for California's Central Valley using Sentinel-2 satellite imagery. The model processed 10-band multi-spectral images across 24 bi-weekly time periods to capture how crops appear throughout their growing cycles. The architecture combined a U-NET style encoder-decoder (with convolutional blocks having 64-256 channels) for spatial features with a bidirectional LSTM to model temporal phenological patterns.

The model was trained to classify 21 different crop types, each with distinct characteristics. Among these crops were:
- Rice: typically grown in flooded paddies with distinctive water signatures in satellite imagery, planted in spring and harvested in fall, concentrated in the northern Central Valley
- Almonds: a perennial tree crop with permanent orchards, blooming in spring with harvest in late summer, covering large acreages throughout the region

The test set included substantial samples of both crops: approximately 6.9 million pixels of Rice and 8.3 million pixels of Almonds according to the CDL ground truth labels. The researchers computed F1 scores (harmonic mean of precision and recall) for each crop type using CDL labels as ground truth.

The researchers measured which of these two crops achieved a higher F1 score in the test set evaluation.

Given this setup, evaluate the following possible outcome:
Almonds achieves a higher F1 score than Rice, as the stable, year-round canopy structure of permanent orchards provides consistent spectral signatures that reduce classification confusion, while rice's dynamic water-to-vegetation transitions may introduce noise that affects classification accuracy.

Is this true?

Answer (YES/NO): NO